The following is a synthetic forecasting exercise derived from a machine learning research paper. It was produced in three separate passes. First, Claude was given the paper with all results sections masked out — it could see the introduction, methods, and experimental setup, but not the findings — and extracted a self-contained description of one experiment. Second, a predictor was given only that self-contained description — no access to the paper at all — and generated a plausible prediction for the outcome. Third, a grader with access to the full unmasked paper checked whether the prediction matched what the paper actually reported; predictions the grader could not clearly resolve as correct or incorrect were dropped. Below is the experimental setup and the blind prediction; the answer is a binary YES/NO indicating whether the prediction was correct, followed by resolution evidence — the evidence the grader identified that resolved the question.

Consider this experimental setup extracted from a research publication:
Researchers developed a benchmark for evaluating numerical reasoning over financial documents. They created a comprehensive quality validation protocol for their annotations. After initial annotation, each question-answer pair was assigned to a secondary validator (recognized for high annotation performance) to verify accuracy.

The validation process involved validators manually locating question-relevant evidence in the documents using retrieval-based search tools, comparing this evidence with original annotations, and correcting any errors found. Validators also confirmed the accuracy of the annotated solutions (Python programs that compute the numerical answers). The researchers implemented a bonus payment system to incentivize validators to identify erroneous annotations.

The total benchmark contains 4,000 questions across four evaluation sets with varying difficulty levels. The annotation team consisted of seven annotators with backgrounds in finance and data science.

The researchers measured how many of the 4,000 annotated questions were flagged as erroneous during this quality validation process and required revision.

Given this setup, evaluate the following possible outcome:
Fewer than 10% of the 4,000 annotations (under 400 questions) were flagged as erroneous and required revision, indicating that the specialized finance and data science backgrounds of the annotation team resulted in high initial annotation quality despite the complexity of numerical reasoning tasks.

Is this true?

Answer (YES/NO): YES